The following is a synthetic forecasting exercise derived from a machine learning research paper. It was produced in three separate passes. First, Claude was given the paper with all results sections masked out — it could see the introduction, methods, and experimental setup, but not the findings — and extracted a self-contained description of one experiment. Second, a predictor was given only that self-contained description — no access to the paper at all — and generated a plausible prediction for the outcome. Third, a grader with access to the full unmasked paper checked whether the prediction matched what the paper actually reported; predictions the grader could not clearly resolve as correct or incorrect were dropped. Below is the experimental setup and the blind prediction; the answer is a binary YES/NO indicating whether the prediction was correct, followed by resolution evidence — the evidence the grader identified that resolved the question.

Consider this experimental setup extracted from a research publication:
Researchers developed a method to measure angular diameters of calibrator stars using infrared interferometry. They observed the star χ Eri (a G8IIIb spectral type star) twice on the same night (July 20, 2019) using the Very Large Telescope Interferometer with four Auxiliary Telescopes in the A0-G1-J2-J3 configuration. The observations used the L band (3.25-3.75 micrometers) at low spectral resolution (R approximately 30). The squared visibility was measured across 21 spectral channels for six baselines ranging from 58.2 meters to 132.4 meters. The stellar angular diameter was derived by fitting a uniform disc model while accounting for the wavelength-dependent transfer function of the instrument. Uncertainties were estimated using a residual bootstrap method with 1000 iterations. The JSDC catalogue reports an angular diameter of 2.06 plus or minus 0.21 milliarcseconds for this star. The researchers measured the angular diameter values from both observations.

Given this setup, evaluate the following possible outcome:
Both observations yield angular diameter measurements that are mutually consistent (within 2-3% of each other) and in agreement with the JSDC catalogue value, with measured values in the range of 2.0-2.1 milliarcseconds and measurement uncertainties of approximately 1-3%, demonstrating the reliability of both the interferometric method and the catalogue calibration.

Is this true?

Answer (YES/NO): YES